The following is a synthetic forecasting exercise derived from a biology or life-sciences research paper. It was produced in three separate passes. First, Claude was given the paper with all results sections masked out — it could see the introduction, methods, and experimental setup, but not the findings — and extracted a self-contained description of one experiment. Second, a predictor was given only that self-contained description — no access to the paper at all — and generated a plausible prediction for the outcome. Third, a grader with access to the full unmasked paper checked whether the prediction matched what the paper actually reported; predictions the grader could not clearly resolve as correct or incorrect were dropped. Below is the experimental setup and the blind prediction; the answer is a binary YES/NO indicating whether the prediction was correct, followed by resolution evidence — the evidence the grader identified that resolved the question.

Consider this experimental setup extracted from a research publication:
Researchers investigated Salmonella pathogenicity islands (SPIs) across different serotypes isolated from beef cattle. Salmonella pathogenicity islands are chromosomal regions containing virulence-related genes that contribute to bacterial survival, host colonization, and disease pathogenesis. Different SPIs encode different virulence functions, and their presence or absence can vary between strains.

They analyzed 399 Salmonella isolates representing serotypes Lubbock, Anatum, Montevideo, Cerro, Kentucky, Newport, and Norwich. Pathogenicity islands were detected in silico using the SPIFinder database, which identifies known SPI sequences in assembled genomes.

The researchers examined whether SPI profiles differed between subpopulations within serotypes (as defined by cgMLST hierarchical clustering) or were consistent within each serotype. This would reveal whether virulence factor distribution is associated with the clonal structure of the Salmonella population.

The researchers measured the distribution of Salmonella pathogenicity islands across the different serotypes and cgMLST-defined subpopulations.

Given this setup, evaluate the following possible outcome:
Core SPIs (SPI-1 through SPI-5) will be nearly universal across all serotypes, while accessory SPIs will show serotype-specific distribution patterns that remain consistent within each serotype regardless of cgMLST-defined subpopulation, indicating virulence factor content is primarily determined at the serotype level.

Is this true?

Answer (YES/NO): NO